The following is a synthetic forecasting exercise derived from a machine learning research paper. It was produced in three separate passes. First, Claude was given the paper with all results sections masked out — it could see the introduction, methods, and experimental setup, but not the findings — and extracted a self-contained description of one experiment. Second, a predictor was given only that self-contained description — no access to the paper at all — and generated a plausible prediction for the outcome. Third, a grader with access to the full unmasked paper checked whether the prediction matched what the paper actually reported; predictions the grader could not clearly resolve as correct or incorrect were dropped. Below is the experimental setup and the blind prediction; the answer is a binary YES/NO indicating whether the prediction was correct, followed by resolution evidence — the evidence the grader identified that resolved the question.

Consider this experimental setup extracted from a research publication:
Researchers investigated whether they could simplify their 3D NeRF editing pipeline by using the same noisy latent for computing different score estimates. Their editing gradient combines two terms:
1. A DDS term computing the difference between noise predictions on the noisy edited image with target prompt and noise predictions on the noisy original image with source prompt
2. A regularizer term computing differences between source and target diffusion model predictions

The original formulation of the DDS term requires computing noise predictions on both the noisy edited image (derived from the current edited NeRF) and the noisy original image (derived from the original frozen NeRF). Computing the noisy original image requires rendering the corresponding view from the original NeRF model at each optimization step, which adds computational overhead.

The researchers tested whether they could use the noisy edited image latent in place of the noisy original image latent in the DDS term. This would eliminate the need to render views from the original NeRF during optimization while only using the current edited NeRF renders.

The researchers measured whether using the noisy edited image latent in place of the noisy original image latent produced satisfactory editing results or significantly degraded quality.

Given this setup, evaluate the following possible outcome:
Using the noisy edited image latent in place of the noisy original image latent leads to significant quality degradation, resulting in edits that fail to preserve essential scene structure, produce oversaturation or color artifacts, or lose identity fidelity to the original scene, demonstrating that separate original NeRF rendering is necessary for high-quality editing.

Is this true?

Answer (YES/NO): NO